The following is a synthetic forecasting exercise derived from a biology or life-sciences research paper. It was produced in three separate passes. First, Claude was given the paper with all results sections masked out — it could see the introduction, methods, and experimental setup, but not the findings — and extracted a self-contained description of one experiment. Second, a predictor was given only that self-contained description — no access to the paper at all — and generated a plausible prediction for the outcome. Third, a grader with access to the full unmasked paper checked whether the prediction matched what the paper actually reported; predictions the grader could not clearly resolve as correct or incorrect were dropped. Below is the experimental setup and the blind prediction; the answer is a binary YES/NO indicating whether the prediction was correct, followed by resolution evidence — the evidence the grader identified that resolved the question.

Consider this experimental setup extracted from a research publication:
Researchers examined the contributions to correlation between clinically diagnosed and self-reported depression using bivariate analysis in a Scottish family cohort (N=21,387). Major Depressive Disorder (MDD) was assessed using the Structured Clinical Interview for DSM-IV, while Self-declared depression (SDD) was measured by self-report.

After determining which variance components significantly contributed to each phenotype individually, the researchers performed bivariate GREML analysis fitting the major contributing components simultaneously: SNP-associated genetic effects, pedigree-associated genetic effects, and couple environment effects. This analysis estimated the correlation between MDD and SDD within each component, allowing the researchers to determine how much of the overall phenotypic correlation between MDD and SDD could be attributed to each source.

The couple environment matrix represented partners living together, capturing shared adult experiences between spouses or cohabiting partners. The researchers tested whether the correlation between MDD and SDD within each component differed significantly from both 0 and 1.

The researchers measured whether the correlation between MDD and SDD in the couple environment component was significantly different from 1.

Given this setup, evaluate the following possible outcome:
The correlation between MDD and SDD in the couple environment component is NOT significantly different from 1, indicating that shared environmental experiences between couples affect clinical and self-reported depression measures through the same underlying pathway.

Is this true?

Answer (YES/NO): NO